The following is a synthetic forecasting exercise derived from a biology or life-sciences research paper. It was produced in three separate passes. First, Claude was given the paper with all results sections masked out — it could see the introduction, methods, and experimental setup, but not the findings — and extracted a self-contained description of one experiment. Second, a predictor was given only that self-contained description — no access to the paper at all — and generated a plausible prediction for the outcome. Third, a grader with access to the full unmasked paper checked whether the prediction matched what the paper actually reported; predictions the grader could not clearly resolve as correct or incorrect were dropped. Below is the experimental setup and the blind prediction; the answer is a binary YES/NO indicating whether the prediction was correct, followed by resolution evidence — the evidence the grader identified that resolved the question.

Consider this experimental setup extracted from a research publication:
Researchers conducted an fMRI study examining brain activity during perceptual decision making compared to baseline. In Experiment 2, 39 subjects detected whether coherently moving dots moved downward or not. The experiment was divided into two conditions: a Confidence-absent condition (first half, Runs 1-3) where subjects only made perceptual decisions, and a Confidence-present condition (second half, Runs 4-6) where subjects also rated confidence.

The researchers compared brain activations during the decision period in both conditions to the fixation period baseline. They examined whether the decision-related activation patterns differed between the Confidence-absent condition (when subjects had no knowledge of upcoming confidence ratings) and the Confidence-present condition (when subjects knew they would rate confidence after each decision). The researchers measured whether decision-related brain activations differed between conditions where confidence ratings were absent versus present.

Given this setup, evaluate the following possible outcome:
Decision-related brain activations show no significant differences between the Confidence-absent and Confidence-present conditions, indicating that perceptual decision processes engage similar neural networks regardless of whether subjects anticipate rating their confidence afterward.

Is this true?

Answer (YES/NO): YES